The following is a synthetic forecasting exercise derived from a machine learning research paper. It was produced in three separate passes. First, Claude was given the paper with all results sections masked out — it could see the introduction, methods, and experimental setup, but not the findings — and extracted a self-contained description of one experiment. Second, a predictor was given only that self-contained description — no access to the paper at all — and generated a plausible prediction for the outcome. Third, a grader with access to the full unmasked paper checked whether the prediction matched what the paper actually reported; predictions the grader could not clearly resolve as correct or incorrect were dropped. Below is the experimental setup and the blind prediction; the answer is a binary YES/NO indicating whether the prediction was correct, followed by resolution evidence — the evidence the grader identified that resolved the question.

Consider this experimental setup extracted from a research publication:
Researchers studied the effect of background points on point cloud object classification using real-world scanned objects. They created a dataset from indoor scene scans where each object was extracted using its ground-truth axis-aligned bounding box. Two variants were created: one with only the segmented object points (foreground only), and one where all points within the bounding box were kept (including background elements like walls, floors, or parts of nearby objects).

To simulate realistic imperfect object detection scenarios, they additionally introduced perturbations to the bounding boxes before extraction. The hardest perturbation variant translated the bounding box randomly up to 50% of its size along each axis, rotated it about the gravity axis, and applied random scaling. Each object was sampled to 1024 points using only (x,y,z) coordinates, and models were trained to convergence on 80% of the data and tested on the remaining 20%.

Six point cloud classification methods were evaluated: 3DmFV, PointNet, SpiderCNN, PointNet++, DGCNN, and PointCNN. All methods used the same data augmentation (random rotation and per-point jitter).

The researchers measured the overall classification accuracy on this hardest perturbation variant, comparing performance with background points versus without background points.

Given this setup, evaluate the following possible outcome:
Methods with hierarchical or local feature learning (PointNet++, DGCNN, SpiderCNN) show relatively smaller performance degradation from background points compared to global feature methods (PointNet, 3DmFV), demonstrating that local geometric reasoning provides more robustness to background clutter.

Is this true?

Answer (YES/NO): NO